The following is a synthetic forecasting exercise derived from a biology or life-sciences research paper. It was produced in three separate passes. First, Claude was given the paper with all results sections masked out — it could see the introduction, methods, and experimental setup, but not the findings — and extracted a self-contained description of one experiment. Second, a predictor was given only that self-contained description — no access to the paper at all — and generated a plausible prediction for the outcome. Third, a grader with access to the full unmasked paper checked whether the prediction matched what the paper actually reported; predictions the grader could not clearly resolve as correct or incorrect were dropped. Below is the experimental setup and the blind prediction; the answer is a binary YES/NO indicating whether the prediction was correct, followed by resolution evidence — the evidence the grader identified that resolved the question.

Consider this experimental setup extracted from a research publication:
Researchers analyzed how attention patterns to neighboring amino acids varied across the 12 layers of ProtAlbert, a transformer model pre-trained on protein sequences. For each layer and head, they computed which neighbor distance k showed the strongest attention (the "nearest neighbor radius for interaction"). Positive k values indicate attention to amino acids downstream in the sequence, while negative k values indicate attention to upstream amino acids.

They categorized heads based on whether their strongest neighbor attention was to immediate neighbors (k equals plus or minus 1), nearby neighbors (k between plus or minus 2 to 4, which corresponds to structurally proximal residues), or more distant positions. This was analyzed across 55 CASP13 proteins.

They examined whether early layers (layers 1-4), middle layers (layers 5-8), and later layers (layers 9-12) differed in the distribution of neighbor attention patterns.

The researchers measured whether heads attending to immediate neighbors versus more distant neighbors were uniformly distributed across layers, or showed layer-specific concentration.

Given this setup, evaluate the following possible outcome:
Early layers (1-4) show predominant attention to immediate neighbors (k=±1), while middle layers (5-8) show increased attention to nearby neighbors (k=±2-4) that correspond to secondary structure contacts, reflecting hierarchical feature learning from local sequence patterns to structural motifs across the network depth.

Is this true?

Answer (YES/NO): NO